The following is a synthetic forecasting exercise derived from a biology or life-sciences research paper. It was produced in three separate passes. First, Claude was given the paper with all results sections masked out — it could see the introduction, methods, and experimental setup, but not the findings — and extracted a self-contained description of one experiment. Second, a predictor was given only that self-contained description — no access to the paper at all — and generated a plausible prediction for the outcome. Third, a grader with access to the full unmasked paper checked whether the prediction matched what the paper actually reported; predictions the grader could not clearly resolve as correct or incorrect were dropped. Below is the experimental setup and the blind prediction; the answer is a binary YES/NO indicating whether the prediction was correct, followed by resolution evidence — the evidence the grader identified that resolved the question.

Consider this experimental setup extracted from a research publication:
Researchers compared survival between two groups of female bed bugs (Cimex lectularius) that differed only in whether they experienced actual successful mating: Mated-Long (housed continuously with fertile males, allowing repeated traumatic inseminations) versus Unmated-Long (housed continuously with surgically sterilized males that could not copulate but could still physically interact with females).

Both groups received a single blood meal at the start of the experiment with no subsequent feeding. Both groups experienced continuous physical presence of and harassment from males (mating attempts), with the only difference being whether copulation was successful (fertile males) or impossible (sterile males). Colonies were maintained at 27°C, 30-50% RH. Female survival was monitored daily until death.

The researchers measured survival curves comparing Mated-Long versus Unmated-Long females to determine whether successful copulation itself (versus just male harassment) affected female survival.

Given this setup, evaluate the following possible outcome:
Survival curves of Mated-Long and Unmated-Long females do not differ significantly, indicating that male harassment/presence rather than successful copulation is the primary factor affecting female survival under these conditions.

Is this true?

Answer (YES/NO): NO